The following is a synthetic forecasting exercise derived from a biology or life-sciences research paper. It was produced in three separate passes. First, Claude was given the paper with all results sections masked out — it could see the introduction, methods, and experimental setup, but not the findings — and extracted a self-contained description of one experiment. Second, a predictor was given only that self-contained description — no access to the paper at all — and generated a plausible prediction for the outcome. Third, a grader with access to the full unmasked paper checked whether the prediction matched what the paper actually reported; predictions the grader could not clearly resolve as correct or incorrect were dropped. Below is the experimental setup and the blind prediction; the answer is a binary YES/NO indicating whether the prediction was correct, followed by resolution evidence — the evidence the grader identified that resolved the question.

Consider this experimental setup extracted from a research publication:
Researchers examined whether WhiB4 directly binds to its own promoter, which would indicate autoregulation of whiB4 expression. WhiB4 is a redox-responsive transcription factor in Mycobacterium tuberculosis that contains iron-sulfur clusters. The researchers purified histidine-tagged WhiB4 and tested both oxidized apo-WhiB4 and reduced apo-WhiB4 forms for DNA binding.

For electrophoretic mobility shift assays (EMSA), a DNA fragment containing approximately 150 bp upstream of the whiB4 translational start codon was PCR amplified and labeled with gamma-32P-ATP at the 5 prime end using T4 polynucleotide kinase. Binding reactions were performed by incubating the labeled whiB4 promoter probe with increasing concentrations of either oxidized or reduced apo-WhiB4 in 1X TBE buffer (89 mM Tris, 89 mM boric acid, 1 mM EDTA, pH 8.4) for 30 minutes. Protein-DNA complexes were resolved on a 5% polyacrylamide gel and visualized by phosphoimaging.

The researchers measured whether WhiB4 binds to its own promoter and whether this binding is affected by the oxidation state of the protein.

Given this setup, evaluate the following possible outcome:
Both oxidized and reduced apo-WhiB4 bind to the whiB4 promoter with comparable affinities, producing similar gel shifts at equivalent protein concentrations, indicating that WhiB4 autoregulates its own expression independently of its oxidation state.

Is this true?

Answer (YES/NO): NO